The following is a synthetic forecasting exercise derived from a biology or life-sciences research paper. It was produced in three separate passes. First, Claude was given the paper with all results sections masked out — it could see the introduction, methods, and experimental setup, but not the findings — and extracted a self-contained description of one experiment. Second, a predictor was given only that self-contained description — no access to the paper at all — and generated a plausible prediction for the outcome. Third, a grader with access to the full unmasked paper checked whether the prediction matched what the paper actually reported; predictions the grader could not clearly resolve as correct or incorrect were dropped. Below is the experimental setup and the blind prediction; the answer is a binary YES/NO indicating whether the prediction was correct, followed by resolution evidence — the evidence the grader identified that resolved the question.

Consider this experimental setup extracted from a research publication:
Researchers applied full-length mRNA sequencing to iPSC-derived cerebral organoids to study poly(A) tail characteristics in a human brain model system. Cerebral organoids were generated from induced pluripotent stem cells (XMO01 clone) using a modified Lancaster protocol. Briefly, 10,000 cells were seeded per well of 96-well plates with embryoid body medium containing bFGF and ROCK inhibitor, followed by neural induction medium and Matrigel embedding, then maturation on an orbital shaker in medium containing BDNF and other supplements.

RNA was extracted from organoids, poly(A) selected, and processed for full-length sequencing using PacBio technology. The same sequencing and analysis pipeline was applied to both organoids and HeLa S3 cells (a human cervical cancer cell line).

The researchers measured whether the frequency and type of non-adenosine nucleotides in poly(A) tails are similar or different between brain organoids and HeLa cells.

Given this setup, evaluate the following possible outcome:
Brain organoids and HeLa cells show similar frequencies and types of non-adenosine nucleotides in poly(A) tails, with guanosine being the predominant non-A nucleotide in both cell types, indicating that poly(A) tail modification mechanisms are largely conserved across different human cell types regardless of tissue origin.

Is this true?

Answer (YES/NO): NO